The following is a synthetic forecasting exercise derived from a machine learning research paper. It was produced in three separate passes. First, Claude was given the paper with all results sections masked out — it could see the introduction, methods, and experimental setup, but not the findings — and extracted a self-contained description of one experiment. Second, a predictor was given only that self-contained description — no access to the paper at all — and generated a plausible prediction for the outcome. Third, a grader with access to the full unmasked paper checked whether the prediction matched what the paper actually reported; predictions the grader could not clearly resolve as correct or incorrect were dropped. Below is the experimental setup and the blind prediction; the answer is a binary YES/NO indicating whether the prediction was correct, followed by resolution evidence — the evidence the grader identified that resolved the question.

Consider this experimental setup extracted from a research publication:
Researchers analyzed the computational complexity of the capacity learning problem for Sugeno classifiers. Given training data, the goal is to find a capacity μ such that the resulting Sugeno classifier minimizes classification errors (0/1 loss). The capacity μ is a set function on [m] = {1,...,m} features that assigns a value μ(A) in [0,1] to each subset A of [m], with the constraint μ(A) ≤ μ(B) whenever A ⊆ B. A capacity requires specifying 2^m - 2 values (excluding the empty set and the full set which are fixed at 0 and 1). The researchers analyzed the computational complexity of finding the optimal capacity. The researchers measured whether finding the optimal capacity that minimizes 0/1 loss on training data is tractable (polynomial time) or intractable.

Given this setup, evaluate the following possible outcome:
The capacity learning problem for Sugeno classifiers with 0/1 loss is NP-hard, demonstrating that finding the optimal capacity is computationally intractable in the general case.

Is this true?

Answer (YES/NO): YES